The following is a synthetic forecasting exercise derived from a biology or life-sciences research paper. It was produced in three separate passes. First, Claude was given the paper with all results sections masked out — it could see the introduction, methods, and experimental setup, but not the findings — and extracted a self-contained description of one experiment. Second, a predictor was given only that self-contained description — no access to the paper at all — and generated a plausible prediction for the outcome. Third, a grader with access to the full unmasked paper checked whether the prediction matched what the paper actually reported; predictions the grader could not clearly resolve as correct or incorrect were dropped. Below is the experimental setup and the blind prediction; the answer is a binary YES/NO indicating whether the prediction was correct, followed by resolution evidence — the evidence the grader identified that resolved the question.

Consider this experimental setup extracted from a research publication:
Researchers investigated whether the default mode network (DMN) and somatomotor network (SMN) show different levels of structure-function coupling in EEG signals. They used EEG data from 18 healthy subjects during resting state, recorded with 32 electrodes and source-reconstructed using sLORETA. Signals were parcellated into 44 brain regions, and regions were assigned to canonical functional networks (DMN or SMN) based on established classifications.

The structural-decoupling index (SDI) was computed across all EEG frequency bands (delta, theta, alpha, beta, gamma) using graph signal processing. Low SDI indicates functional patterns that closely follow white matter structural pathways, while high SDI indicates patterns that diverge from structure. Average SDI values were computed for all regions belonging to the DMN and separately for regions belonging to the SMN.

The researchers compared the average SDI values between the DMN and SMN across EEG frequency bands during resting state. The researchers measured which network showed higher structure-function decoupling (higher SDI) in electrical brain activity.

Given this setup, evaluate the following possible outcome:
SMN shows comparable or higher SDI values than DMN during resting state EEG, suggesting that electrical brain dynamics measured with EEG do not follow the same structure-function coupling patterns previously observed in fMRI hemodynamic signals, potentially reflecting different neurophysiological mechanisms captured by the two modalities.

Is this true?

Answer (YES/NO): NO